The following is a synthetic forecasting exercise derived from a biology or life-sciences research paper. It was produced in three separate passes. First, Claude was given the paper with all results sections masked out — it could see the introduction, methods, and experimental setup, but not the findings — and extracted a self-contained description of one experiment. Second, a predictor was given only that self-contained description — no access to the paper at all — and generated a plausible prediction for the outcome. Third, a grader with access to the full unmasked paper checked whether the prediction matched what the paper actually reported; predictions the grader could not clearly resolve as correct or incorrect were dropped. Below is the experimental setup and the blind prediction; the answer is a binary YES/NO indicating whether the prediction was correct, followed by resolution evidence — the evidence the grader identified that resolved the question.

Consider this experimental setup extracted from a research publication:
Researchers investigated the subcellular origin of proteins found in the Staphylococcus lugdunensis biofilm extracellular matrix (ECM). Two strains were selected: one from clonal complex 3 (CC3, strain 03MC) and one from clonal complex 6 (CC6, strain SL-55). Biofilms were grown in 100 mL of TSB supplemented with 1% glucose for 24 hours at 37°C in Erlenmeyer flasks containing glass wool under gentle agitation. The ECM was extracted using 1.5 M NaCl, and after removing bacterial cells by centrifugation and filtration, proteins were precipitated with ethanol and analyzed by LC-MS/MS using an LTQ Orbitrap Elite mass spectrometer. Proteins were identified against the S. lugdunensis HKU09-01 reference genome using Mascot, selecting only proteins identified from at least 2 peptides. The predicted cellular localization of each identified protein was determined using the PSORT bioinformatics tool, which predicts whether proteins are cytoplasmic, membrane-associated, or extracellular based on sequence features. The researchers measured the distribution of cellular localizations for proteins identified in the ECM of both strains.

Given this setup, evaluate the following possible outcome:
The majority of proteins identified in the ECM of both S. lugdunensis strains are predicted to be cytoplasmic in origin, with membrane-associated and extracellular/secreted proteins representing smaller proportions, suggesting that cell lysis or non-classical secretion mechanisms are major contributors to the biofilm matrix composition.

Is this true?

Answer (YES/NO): YES